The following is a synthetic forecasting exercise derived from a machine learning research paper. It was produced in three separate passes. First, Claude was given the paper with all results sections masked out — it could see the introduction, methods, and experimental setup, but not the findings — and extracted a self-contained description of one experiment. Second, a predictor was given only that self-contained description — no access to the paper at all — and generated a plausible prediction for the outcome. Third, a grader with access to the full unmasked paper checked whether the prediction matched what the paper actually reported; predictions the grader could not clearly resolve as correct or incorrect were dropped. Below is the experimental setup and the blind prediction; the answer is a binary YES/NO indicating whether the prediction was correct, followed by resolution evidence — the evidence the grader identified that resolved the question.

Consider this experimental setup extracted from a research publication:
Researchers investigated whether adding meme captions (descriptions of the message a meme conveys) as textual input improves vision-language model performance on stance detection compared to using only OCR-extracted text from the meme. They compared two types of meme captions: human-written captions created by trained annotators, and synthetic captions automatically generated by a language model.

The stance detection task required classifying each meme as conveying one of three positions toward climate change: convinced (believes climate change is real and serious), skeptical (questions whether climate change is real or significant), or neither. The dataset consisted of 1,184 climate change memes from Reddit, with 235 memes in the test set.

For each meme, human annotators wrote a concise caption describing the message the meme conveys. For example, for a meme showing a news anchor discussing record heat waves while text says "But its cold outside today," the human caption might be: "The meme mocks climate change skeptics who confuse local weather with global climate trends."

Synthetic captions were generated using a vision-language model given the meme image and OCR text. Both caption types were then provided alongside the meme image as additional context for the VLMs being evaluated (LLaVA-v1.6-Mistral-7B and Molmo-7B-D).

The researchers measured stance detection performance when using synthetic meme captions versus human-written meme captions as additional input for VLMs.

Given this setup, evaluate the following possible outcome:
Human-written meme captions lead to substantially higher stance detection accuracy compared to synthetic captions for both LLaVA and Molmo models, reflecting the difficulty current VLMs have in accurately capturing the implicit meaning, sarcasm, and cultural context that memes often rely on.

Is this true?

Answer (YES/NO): NO